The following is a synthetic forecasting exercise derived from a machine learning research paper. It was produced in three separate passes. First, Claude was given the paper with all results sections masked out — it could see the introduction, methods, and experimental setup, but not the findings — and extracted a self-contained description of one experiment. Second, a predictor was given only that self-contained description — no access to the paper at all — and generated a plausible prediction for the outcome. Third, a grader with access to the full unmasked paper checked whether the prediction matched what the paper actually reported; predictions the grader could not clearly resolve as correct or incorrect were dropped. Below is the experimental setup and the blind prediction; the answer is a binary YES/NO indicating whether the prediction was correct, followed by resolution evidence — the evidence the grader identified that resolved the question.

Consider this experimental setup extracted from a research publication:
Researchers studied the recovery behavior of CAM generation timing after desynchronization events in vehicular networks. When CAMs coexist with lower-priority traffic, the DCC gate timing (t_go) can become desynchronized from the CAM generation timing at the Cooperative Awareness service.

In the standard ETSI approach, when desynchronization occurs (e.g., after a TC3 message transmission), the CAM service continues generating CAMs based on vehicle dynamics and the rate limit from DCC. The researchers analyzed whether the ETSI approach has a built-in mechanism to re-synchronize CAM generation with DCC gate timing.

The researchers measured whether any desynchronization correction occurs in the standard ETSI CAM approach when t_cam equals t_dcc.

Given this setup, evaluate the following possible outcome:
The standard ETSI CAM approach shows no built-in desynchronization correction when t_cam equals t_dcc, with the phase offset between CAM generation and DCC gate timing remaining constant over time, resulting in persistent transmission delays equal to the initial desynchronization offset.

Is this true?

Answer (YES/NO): YES